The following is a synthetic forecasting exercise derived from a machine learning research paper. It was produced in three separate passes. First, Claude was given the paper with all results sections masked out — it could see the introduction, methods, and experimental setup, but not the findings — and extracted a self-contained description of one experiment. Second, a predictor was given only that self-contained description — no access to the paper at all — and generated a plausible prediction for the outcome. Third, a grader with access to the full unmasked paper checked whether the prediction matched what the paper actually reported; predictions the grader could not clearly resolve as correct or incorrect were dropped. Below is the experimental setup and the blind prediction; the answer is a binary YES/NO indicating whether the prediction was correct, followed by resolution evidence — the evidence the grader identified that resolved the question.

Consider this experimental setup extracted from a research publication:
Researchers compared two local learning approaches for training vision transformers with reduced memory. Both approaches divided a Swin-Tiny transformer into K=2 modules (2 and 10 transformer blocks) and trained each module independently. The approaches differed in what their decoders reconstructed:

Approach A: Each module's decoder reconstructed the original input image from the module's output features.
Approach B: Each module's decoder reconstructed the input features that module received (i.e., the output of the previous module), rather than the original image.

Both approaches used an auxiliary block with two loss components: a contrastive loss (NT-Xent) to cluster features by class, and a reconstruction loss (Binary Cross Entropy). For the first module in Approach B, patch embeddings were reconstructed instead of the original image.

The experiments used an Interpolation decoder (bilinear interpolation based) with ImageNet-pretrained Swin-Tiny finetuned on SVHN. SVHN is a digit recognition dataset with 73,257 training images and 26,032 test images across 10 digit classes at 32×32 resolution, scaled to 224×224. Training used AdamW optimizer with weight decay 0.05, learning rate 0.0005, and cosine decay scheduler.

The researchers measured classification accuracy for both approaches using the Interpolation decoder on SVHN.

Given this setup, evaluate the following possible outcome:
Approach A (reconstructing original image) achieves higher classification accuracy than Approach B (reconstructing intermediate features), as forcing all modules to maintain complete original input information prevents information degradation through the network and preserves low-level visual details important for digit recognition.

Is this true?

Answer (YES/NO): YES